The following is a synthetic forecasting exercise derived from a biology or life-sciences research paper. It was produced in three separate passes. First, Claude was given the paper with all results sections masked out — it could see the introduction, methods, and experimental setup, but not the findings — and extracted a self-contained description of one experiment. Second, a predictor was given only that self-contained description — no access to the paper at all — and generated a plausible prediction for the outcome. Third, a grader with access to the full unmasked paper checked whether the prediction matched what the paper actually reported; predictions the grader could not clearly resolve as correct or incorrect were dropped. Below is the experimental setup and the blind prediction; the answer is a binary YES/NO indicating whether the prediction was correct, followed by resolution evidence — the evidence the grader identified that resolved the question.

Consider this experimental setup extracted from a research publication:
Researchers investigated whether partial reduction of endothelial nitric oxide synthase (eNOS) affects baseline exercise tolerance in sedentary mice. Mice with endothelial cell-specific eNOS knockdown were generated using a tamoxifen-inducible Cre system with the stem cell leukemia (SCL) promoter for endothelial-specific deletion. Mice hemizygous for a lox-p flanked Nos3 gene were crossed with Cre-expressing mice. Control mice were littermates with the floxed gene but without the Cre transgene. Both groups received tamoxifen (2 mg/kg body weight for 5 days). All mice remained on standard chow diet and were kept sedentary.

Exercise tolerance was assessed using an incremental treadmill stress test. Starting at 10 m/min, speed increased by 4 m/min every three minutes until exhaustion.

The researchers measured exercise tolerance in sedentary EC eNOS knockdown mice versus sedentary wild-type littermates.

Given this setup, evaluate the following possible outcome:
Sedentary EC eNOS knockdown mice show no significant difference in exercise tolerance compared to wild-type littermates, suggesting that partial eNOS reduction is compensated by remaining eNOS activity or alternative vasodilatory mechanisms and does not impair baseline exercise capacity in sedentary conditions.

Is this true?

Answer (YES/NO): NO